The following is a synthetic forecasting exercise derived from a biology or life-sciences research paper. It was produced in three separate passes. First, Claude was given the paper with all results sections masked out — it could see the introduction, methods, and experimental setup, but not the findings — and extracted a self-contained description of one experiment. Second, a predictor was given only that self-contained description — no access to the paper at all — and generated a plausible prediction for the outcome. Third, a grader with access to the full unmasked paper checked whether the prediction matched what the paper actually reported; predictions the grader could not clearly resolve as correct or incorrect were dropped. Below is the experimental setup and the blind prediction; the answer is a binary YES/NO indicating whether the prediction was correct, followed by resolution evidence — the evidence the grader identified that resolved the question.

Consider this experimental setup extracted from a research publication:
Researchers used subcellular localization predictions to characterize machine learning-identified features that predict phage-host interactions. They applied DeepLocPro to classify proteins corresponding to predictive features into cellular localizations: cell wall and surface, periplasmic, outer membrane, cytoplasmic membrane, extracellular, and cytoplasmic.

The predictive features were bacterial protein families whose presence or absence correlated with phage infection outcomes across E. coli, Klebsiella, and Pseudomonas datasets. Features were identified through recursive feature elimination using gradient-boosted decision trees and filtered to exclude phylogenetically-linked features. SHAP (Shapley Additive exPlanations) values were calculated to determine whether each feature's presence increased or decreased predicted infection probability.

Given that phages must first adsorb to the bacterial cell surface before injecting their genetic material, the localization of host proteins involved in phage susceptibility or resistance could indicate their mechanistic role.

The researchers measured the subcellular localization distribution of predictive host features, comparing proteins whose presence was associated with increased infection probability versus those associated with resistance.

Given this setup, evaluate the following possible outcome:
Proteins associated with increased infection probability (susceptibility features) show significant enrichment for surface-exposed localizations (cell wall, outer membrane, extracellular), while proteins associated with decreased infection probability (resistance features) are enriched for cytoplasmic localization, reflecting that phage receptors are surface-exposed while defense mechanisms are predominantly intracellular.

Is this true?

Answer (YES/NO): NO